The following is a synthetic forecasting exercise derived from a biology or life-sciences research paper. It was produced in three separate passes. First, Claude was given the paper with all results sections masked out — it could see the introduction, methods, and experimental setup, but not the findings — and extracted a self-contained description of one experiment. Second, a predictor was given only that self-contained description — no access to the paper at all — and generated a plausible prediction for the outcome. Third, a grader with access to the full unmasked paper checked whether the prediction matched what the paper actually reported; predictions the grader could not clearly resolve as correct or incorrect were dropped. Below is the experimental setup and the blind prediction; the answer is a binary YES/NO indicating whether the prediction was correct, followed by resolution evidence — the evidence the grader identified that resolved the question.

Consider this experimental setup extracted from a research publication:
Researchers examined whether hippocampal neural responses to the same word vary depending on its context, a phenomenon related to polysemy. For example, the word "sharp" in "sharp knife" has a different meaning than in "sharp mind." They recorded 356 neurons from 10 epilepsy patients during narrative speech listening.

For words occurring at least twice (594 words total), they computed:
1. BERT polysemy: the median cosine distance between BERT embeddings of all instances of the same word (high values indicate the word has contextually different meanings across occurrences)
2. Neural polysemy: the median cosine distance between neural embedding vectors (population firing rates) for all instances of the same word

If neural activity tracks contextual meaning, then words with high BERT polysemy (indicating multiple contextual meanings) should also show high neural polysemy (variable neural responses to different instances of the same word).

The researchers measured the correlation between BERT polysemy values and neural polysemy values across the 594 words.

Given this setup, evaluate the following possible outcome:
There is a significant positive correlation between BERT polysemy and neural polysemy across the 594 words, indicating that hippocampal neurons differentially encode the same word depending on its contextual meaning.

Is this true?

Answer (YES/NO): YES